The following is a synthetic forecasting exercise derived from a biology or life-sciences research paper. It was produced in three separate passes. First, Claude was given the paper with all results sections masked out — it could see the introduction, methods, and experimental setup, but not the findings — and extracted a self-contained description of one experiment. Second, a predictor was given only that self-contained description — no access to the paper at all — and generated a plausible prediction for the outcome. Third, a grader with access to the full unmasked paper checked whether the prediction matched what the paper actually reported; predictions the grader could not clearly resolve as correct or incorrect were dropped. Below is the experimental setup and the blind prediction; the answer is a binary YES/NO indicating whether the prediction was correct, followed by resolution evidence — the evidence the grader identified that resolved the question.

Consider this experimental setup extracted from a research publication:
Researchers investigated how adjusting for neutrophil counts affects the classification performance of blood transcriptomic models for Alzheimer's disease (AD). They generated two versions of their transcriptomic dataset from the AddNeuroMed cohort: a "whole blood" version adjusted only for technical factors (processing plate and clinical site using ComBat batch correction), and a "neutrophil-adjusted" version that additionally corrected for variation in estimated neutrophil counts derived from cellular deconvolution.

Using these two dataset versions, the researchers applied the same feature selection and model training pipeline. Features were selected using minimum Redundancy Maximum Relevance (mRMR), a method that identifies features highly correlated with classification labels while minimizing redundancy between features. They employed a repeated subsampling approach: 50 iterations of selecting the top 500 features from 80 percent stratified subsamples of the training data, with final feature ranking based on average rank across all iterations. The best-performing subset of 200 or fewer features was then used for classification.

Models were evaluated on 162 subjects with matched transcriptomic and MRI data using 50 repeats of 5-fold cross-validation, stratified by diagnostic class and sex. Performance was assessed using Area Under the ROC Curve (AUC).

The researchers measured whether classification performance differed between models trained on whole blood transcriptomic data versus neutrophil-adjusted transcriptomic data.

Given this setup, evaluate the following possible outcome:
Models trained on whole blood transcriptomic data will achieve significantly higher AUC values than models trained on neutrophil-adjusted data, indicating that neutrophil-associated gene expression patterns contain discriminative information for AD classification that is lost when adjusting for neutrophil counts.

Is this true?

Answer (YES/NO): YES